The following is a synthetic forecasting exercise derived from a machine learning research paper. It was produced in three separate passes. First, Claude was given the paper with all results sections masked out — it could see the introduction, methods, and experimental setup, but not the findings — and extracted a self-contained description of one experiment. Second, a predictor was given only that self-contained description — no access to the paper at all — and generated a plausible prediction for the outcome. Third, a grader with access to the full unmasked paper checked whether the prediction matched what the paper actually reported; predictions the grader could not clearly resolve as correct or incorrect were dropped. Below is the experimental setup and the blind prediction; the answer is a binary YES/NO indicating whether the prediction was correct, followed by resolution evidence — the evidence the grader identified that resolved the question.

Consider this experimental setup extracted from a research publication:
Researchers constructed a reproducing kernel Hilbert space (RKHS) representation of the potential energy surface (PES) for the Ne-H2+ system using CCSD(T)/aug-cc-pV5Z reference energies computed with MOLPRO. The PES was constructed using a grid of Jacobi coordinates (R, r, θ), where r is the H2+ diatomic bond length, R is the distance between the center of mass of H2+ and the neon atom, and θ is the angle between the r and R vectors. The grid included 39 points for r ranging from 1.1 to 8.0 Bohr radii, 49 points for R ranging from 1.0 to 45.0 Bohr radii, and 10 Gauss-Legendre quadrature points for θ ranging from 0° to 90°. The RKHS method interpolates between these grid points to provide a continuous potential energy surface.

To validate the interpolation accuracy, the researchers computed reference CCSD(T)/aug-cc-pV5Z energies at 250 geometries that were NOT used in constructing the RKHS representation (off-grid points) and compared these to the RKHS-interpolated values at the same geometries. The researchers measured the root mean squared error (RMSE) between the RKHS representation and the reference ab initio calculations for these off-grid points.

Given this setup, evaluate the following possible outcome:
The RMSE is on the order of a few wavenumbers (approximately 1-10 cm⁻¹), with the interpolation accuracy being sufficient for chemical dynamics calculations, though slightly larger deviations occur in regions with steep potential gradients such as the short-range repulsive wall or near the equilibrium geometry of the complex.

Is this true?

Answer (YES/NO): NO